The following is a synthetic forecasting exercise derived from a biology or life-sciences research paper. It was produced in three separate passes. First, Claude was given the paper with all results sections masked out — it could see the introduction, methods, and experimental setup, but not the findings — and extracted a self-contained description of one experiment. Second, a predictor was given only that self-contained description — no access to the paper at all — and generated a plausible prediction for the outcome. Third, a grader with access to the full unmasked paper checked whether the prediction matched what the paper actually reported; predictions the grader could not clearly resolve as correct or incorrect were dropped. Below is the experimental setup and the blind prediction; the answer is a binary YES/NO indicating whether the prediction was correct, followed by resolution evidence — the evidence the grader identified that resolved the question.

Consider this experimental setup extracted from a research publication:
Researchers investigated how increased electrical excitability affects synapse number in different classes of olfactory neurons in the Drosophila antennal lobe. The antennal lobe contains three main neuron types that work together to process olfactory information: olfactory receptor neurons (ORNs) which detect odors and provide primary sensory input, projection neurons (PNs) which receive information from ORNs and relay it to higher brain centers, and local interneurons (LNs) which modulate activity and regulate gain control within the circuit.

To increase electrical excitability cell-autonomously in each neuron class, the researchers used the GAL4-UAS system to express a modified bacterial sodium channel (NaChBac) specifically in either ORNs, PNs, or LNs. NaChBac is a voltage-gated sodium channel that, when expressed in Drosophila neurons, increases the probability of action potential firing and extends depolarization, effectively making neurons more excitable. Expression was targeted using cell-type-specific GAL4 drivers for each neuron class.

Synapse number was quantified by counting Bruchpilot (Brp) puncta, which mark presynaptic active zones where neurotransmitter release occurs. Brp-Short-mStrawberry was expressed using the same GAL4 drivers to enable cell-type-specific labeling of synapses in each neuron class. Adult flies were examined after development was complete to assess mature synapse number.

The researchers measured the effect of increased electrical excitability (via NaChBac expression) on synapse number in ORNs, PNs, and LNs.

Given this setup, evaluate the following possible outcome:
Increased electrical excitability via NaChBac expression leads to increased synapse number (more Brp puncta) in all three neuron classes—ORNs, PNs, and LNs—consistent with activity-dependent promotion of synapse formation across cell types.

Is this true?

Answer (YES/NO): NO